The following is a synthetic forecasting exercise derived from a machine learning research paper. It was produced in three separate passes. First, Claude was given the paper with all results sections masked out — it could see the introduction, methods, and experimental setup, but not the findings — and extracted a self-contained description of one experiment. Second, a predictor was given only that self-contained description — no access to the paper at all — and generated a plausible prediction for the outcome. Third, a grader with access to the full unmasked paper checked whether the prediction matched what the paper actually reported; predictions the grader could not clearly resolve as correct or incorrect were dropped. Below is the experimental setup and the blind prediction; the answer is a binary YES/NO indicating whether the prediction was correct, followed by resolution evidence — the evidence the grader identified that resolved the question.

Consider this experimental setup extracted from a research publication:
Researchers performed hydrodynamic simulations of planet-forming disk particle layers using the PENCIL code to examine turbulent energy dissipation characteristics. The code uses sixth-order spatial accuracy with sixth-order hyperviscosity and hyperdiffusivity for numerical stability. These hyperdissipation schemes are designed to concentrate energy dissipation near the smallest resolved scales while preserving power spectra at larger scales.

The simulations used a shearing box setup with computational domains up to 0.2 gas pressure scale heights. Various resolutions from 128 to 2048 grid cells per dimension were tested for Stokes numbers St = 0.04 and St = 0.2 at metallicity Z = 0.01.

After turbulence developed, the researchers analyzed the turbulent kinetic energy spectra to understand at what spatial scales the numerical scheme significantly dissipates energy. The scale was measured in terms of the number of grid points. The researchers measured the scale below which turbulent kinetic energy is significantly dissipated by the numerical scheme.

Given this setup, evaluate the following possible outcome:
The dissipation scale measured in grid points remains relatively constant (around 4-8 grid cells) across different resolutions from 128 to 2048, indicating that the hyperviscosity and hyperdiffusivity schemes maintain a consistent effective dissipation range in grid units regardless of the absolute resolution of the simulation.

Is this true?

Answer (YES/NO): NO